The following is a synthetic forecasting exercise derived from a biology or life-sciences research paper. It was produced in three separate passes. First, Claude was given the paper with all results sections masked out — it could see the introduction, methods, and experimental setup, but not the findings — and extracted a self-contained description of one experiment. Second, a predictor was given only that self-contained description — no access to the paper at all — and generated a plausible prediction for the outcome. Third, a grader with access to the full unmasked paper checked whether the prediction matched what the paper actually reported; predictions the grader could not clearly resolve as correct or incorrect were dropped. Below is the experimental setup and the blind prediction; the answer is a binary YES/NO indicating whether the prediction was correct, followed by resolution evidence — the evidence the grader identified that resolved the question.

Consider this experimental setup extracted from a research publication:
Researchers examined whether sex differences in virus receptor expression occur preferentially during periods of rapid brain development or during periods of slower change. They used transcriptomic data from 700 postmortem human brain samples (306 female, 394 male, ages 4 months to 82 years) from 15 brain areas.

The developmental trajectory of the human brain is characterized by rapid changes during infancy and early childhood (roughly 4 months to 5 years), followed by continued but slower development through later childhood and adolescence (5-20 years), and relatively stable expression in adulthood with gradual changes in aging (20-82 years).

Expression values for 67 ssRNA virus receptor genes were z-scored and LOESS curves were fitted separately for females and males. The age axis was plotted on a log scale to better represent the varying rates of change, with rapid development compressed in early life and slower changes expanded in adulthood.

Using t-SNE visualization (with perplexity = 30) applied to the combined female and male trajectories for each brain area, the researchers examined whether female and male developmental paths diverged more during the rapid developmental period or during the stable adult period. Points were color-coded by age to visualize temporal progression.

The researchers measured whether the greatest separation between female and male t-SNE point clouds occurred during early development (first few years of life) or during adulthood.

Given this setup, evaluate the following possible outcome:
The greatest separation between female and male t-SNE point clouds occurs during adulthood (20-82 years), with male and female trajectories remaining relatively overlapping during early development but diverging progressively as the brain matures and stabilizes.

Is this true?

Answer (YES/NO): NO